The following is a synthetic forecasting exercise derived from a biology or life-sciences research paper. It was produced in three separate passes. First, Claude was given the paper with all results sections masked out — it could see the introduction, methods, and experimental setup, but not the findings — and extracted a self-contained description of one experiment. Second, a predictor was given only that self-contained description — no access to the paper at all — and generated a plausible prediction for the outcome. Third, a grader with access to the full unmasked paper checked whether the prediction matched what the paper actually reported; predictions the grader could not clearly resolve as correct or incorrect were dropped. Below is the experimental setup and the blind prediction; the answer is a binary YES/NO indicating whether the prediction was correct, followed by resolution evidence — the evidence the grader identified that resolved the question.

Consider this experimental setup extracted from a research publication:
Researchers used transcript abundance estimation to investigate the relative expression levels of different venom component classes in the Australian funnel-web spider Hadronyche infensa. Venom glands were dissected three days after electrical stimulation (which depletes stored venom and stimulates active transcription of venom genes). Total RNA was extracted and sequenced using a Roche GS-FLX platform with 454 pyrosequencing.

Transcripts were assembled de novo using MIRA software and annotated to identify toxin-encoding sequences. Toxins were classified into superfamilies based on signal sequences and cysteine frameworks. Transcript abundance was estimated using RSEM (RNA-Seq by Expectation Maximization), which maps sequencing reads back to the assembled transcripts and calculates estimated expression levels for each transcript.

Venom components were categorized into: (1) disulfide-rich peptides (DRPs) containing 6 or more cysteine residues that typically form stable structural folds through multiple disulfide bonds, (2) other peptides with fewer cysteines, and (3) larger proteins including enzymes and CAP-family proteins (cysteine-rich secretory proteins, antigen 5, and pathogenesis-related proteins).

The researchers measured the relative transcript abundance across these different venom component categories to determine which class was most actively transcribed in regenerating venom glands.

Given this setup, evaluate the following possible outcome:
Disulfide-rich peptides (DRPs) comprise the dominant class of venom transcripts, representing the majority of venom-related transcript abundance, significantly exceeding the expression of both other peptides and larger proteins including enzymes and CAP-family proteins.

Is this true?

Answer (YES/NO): YES